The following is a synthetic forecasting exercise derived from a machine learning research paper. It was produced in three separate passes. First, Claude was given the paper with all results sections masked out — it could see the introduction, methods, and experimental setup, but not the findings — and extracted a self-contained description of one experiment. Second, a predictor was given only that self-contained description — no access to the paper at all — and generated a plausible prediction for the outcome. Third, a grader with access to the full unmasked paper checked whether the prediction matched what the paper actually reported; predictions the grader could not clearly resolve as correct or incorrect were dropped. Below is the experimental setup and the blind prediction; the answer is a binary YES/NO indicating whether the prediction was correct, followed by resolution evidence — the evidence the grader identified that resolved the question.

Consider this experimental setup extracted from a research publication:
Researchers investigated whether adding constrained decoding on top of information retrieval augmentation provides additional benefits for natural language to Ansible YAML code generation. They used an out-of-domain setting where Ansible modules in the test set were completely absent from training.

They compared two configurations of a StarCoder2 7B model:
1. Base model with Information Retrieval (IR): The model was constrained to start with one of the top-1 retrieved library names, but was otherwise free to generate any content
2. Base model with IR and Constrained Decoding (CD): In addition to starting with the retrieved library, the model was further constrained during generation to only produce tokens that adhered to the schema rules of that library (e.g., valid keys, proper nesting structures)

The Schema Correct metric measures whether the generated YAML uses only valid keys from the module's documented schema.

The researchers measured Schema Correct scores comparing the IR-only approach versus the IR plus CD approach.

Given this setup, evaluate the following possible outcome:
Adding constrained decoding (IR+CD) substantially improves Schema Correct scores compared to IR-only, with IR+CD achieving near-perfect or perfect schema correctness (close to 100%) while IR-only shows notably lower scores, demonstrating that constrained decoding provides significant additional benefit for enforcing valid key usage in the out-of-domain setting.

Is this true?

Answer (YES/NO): NO